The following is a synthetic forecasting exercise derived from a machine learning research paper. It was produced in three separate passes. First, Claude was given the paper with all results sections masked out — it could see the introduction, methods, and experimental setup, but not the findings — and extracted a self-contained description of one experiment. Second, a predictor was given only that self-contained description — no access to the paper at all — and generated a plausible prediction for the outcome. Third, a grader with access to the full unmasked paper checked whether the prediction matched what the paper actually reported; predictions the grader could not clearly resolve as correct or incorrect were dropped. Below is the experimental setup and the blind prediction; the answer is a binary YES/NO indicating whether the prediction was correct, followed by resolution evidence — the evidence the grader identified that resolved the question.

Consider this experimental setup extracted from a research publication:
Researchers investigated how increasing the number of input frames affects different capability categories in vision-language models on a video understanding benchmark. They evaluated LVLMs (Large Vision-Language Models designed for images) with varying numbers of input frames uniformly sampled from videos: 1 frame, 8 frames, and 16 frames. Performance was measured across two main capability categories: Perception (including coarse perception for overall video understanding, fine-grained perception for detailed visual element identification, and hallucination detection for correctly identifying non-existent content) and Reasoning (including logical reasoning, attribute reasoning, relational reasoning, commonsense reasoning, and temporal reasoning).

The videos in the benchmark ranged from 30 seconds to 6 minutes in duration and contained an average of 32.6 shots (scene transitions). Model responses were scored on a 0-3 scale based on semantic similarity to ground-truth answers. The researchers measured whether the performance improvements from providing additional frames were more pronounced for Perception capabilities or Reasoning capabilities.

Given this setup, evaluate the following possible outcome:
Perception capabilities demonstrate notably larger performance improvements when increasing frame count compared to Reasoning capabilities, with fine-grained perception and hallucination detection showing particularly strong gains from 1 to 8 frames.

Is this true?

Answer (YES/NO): NO